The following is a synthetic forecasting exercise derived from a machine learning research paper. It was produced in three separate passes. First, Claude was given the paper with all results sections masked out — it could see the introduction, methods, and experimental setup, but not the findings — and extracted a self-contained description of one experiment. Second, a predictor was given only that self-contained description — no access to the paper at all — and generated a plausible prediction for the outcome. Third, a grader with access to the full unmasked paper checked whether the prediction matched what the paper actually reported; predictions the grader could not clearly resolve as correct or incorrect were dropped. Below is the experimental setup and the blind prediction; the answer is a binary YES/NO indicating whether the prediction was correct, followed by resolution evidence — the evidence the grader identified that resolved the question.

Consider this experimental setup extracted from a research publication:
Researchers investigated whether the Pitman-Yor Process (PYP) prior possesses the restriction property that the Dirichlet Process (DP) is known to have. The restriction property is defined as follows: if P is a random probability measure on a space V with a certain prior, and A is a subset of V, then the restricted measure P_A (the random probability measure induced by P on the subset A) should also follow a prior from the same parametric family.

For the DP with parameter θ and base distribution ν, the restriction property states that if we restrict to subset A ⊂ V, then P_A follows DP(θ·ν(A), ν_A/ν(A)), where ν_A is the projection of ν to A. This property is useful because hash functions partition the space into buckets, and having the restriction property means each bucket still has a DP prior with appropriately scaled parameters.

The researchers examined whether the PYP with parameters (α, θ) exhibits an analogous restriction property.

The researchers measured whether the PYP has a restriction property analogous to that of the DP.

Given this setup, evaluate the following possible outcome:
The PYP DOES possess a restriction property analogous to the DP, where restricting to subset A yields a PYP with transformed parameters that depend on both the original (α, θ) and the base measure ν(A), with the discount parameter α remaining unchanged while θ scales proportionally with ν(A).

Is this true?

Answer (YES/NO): NO